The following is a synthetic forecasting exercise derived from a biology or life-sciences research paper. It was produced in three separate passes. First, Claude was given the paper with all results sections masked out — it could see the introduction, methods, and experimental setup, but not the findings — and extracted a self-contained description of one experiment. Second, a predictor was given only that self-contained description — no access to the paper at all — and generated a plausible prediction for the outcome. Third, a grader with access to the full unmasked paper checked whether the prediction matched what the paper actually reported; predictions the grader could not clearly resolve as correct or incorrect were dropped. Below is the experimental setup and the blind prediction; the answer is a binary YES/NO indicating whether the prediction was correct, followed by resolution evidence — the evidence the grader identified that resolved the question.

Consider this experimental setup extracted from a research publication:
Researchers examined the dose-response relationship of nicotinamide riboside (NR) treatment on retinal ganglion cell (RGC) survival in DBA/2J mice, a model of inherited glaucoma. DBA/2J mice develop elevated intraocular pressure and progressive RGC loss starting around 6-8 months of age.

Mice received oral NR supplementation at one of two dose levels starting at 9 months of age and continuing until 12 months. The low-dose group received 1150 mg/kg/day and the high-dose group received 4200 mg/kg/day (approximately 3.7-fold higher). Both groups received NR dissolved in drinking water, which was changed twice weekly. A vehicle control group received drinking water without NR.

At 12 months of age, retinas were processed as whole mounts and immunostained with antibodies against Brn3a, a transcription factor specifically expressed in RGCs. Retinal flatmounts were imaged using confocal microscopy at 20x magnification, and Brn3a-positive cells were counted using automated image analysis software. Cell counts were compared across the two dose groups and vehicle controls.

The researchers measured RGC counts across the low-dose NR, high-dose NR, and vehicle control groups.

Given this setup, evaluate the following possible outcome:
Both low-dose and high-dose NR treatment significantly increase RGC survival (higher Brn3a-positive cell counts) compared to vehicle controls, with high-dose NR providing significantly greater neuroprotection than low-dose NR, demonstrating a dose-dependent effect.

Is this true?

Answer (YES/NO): NO